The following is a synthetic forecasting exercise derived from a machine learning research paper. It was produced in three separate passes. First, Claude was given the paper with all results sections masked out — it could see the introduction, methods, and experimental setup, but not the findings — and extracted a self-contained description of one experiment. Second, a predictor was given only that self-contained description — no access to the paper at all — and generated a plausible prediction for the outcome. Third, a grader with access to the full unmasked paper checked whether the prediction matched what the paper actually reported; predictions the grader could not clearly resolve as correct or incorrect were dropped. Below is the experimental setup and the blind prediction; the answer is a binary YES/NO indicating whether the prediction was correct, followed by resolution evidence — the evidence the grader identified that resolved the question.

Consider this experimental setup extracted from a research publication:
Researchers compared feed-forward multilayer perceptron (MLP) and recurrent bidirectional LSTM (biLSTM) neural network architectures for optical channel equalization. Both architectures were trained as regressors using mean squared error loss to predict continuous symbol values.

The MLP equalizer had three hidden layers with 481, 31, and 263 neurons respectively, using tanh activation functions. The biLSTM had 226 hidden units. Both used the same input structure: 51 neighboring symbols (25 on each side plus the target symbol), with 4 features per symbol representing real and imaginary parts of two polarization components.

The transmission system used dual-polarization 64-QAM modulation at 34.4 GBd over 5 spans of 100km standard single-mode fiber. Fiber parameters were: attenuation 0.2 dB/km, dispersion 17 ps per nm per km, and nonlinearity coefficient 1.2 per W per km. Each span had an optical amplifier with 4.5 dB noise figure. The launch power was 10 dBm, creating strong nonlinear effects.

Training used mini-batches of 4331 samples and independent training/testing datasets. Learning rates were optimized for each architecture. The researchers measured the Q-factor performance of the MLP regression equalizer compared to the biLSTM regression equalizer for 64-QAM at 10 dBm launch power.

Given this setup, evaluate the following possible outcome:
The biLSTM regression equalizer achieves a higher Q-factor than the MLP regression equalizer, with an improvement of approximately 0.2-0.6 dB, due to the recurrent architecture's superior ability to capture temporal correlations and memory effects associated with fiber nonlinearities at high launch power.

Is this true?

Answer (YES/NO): NO